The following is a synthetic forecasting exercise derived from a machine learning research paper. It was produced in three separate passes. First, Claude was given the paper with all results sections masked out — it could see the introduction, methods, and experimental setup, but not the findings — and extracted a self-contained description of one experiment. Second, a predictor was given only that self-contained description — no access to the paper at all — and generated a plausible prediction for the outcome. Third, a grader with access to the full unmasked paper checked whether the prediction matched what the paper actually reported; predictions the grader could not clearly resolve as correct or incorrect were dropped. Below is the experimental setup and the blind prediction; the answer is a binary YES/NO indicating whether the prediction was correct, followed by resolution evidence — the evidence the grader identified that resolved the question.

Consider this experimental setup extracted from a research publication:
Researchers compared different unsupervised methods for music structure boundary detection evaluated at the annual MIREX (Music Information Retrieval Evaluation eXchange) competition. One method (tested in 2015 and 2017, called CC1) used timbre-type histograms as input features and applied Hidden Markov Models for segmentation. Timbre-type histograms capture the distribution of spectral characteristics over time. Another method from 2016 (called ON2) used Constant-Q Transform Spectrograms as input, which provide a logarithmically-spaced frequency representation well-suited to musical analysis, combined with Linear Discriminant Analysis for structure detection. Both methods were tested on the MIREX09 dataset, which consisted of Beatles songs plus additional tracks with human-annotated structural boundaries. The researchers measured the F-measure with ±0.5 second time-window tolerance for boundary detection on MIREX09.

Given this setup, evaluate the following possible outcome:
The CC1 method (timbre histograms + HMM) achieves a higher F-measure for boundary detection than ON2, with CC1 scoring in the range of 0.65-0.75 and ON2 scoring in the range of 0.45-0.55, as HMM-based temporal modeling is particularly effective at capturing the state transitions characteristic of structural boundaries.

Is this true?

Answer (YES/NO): NO